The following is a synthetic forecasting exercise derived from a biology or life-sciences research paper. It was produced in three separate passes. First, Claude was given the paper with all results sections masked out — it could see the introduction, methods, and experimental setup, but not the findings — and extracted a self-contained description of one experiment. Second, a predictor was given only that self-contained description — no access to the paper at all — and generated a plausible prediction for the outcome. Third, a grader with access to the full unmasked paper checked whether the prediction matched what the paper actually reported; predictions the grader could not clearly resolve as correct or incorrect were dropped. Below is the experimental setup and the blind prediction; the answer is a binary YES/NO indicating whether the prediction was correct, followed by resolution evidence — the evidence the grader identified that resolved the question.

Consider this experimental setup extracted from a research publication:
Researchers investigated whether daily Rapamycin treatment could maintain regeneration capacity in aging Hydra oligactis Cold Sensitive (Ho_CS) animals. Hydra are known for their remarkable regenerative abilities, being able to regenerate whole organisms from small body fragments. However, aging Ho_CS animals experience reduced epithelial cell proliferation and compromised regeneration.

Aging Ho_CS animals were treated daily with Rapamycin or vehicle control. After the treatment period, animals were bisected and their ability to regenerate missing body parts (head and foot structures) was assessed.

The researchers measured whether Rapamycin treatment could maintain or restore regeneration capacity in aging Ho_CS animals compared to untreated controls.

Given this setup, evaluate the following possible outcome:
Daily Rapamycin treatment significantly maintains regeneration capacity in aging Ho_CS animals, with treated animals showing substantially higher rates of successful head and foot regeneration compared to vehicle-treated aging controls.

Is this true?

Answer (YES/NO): YES